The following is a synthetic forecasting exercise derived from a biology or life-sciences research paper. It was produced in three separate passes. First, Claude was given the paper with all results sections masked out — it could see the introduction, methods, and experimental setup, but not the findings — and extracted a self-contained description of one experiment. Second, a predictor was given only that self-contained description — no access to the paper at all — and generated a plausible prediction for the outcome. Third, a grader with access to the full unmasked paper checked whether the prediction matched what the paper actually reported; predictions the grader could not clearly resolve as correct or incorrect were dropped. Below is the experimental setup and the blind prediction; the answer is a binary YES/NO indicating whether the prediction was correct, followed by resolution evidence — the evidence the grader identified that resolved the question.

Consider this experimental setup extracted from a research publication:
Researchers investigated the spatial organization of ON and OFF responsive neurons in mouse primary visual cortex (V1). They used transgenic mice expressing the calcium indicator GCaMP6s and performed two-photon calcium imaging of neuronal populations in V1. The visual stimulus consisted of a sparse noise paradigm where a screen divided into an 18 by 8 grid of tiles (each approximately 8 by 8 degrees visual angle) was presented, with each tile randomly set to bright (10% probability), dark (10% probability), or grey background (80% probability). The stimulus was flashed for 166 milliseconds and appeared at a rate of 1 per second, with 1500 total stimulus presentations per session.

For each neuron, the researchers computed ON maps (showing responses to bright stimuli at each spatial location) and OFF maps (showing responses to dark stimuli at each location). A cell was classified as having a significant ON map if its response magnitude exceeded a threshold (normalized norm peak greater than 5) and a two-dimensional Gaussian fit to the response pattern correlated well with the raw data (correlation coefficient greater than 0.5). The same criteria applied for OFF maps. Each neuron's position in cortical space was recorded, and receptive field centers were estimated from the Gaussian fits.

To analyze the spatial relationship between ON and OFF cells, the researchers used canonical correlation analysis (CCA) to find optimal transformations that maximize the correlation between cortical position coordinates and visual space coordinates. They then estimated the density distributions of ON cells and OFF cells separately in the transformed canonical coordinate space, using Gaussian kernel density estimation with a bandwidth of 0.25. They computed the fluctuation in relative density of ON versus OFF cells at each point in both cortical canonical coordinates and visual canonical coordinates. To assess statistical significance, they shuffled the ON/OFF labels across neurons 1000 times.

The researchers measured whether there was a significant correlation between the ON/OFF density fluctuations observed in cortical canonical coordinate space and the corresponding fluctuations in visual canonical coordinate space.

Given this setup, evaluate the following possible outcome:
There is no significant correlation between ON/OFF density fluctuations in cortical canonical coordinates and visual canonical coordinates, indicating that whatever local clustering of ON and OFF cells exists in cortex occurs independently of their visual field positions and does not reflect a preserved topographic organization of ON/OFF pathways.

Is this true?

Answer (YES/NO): NO